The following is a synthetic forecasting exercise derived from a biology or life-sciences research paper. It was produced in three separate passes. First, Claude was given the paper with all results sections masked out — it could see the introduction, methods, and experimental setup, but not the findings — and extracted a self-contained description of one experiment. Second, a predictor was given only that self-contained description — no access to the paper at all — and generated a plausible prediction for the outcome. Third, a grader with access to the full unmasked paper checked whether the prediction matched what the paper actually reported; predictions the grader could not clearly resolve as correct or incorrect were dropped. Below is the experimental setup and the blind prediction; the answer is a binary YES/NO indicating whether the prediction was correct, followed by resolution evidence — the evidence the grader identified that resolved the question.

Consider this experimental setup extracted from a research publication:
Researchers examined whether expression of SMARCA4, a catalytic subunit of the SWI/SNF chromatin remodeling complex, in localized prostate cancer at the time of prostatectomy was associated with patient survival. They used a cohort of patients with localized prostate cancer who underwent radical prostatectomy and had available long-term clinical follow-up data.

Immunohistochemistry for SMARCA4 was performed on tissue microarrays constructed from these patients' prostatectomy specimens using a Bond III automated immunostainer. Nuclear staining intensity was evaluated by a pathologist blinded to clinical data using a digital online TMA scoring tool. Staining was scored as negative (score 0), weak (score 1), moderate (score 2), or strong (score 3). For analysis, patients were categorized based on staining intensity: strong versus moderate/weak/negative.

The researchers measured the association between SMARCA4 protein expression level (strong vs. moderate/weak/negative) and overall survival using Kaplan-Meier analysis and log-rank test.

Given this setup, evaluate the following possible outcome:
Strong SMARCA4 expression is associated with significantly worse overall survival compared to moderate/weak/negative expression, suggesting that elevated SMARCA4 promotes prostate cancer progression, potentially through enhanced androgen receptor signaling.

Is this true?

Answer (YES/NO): YES